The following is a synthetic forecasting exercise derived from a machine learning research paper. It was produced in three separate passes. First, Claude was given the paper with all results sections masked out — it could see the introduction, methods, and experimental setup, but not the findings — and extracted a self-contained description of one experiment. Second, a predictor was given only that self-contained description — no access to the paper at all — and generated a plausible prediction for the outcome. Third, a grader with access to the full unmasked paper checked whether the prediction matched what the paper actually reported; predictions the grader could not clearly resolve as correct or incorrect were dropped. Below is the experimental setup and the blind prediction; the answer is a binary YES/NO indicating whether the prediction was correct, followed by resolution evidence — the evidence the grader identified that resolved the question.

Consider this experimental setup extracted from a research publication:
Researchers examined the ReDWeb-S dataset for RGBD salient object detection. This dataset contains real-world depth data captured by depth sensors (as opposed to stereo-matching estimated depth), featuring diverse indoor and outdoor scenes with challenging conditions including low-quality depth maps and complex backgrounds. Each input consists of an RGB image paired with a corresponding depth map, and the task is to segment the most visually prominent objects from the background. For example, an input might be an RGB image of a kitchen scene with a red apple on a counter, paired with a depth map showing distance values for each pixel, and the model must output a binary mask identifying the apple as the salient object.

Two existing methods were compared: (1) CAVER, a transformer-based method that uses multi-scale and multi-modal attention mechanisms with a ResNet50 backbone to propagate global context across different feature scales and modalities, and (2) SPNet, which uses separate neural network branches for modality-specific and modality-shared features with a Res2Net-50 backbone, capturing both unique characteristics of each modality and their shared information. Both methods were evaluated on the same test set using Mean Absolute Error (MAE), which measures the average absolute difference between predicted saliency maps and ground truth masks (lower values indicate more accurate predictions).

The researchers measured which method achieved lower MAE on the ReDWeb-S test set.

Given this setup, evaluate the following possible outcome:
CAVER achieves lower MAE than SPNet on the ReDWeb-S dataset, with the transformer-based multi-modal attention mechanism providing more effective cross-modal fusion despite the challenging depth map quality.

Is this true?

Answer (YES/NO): YES